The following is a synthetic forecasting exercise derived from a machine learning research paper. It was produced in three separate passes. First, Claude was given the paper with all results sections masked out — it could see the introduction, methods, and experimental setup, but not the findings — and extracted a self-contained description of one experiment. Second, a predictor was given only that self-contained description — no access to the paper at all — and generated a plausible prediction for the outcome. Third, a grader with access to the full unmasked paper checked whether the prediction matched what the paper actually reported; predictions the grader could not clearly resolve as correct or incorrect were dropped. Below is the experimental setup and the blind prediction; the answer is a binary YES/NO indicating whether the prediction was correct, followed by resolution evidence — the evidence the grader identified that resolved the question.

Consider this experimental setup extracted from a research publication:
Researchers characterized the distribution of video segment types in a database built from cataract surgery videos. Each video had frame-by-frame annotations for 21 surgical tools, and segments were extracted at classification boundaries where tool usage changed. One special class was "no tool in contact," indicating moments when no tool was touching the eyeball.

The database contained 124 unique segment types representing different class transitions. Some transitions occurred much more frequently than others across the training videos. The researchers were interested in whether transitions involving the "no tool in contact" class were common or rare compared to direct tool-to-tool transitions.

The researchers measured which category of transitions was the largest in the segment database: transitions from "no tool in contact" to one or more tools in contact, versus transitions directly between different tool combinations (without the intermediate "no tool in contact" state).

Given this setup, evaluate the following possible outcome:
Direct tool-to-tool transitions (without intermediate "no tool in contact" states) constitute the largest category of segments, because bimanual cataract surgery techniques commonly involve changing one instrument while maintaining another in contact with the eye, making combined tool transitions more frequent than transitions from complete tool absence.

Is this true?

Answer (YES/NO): NO